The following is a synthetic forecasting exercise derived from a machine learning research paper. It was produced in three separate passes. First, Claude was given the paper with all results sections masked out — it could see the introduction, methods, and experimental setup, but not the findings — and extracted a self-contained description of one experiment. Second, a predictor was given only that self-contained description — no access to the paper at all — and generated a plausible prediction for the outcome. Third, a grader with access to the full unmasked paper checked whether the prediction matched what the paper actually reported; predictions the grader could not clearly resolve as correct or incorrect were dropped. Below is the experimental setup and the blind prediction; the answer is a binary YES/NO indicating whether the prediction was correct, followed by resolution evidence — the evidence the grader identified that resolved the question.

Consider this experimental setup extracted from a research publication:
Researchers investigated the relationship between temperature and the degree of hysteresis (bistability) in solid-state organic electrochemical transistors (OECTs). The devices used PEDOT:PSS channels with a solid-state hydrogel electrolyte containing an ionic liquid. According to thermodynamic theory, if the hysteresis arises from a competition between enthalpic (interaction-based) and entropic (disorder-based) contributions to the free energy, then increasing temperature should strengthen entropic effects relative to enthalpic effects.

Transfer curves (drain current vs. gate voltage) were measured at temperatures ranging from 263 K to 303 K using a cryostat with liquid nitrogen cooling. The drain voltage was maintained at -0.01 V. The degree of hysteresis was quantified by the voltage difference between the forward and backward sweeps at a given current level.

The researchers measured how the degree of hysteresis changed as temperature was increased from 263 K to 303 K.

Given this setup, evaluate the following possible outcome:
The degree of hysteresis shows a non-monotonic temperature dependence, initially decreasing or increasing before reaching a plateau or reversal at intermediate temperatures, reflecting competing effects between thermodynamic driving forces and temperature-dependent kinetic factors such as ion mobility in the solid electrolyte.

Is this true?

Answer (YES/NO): NO